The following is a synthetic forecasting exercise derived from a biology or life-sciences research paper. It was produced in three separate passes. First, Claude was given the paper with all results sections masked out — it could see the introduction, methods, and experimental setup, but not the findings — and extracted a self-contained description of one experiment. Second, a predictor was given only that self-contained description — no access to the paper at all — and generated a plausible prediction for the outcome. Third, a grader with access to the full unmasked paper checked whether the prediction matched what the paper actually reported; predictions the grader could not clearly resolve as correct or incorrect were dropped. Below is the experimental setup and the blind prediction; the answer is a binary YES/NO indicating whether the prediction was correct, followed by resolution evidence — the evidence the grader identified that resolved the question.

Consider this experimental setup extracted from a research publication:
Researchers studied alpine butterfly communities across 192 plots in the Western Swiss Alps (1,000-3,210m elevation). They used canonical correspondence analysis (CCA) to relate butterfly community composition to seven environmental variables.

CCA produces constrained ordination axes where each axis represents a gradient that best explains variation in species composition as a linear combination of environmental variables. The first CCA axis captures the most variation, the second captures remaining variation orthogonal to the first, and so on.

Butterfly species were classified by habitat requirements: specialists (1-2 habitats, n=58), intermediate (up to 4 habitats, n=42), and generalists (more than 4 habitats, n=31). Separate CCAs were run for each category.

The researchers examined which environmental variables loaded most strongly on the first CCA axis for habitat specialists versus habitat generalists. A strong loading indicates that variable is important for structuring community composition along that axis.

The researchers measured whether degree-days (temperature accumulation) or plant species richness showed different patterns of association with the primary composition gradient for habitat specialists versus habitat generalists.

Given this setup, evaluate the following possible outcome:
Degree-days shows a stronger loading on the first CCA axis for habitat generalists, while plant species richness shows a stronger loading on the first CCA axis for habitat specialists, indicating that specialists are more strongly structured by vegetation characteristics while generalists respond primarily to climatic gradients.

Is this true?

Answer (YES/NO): NO